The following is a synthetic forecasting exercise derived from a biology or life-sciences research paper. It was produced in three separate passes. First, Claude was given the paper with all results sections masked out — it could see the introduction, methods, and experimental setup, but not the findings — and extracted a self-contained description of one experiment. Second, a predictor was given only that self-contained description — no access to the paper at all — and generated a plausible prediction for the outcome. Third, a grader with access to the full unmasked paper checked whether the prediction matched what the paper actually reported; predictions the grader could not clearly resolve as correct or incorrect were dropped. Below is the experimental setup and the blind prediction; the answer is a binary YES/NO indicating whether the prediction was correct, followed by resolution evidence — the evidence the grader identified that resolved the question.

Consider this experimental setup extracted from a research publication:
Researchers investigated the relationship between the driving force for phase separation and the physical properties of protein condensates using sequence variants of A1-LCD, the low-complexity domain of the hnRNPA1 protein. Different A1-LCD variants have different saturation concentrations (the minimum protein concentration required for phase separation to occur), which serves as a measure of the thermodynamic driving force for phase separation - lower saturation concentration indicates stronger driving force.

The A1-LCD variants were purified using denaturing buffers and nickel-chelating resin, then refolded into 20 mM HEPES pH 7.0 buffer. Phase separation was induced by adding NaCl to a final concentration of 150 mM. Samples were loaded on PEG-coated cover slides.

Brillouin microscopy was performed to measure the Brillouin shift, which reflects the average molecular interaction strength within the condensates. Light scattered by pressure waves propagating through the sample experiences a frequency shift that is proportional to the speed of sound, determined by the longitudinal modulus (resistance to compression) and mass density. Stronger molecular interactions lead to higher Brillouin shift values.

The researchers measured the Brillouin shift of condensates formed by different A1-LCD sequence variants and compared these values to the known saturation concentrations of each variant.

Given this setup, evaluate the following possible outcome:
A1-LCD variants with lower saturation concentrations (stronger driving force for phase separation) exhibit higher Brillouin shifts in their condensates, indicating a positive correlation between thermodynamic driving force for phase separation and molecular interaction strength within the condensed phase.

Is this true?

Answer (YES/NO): YES